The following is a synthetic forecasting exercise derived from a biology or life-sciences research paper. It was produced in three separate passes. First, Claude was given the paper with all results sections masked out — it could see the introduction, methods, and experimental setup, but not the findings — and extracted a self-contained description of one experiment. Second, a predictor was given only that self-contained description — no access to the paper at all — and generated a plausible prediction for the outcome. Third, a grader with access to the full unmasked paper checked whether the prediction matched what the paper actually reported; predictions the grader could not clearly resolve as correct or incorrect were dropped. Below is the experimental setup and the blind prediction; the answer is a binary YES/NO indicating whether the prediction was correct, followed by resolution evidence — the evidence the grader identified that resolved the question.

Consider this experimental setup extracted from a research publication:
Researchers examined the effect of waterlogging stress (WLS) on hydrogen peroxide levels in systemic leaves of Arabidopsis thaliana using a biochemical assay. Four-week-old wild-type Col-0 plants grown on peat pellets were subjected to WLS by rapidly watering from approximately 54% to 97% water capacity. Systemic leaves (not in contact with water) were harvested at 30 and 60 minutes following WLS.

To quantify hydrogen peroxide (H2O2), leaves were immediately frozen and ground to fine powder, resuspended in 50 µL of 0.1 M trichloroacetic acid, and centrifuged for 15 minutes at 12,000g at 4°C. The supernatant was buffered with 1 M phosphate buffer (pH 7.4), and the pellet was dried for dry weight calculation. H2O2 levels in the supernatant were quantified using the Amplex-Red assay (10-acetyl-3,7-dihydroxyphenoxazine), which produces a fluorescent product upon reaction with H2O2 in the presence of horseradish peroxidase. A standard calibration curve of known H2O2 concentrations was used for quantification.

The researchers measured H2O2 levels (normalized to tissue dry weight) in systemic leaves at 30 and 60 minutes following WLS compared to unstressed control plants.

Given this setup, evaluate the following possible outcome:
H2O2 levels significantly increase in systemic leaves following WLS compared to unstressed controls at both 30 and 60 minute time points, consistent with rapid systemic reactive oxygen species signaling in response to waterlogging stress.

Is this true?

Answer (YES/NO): NO